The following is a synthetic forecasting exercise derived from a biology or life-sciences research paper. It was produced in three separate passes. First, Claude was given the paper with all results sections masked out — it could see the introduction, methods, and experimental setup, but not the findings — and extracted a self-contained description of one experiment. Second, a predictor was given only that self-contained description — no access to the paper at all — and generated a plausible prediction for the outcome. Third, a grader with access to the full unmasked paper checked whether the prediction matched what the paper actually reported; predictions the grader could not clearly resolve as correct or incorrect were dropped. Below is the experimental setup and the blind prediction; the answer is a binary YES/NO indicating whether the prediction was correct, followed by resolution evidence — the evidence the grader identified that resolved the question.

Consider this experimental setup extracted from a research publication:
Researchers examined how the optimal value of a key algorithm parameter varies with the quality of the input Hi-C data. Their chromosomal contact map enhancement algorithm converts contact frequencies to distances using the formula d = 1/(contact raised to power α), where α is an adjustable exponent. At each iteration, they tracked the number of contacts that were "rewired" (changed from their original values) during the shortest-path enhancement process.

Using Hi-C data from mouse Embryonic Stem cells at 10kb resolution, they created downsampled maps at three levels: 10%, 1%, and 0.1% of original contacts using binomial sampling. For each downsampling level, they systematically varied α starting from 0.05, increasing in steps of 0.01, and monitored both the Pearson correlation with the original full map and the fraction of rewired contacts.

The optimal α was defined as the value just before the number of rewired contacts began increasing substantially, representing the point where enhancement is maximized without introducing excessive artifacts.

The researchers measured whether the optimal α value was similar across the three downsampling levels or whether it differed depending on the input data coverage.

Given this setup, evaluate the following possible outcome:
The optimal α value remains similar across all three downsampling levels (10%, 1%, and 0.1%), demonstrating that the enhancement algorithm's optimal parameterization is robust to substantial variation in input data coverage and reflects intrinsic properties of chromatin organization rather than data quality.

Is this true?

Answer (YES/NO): NO